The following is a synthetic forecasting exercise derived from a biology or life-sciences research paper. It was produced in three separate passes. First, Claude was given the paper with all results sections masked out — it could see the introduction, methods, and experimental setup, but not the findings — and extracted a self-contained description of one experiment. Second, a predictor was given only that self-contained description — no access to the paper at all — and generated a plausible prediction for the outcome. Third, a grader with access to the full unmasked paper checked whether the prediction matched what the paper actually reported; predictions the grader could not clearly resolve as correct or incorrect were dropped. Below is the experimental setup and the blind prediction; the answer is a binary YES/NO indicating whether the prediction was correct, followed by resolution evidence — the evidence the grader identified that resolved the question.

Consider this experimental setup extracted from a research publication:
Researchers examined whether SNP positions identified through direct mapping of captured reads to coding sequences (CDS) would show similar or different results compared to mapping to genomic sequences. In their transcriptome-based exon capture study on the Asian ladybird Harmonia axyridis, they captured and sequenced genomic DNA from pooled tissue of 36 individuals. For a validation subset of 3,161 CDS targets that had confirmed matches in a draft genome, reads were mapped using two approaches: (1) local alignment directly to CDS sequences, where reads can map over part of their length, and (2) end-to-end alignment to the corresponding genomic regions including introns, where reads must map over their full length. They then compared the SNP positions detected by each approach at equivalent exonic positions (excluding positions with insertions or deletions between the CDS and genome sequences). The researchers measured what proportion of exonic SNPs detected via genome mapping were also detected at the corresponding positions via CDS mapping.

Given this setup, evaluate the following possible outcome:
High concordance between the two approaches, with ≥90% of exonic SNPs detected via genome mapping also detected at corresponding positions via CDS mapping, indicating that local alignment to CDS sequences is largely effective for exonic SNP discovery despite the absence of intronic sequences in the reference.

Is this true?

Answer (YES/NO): YES